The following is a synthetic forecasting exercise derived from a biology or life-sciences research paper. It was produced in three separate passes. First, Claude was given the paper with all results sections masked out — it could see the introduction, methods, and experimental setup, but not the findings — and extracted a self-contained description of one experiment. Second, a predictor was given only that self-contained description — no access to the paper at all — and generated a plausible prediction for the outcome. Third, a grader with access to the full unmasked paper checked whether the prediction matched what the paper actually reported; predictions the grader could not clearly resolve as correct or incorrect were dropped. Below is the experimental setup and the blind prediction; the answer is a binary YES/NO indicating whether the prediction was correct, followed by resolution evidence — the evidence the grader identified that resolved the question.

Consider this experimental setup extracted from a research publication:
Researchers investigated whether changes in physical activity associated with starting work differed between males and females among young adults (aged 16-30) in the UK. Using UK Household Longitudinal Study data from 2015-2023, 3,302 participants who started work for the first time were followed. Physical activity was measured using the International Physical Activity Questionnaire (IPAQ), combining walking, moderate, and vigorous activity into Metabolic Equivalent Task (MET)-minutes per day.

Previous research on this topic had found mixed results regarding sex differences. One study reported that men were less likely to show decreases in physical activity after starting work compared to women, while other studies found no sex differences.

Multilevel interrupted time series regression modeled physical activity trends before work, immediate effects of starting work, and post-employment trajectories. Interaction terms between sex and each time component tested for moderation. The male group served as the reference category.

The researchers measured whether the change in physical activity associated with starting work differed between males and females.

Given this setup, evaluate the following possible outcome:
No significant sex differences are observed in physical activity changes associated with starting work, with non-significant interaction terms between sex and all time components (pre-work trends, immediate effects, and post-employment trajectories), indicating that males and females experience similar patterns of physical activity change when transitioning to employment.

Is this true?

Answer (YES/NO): NO